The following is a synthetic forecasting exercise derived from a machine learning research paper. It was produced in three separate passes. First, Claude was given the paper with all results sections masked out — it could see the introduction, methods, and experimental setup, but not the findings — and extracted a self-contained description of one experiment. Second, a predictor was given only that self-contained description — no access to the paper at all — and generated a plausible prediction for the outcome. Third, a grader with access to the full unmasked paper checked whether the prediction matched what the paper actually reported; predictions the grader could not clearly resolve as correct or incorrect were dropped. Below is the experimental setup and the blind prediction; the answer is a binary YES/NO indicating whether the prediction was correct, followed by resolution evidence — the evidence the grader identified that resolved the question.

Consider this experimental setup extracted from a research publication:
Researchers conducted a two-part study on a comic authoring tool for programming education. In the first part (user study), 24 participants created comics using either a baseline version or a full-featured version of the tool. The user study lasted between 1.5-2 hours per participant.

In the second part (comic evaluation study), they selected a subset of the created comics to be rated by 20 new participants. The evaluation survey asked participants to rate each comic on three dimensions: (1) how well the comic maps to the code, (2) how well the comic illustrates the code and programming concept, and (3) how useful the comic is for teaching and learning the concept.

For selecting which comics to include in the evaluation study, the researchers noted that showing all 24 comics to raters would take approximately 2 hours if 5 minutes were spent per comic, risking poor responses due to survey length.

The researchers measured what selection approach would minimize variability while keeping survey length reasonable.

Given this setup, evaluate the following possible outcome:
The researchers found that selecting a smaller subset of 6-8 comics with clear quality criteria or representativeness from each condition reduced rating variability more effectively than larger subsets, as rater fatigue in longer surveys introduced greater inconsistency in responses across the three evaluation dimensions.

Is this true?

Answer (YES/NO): NO